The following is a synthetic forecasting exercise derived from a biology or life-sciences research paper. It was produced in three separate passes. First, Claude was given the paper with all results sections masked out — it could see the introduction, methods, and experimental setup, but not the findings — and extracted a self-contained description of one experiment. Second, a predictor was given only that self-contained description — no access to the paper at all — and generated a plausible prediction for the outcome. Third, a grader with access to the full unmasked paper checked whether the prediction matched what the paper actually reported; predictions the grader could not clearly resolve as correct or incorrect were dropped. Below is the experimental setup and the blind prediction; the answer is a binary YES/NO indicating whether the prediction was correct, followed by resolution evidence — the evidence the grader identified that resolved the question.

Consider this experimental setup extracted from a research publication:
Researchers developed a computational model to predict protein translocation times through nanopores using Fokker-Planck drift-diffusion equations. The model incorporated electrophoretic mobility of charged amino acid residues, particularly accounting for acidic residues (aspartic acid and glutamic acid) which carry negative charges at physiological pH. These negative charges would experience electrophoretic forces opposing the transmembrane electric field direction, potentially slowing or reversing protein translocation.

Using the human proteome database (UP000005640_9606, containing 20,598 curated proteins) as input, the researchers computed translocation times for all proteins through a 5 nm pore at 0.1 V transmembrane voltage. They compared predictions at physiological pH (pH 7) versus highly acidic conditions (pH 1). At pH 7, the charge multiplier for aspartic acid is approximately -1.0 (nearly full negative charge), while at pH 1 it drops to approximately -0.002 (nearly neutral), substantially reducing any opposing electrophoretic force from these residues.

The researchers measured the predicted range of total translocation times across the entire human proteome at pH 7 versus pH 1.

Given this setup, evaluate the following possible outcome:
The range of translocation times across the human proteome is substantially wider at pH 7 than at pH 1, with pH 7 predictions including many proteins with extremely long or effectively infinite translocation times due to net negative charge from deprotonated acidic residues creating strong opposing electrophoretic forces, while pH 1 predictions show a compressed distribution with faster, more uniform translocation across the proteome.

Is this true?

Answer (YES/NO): YES